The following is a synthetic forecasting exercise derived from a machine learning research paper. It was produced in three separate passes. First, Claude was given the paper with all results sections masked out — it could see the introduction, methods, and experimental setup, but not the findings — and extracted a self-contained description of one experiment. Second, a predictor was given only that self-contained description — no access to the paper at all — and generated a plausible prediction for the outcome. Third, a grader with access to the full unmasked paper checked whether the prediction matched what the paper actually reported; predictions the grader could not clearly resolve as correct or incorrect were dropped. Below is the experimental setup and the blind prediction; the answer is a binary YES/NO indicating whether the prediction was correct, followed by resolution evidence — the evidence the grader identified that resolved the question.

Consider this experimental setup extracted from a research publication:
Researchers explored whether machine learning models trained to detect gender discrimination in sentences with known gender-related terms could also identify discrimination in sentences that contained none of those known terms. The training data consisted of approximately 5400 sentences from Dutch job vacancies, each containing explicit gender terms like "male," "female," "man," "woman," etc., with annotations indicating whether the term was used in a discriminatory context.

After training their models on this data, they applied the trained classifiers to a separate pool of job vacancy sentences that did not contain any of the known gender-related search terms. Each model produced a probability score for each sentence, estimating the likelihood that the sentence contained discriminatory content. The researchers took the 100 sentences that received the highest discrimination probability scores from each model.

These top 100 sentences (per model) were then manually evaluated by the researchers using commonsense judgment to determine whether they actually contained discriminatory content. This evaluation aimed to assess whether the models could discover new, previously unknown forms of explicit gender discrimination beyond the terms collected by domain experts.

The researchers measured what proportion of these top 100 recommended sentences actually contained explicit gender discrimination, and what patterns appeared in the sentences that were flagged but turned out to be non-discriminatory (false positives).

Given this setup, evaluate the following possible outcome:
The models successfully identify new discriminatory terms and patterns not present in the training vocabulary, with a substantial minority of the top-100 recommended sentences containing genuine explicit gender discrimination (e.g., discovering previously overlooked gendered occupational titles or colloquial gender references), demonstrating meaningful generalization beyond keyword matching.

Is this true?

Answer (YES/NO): YES